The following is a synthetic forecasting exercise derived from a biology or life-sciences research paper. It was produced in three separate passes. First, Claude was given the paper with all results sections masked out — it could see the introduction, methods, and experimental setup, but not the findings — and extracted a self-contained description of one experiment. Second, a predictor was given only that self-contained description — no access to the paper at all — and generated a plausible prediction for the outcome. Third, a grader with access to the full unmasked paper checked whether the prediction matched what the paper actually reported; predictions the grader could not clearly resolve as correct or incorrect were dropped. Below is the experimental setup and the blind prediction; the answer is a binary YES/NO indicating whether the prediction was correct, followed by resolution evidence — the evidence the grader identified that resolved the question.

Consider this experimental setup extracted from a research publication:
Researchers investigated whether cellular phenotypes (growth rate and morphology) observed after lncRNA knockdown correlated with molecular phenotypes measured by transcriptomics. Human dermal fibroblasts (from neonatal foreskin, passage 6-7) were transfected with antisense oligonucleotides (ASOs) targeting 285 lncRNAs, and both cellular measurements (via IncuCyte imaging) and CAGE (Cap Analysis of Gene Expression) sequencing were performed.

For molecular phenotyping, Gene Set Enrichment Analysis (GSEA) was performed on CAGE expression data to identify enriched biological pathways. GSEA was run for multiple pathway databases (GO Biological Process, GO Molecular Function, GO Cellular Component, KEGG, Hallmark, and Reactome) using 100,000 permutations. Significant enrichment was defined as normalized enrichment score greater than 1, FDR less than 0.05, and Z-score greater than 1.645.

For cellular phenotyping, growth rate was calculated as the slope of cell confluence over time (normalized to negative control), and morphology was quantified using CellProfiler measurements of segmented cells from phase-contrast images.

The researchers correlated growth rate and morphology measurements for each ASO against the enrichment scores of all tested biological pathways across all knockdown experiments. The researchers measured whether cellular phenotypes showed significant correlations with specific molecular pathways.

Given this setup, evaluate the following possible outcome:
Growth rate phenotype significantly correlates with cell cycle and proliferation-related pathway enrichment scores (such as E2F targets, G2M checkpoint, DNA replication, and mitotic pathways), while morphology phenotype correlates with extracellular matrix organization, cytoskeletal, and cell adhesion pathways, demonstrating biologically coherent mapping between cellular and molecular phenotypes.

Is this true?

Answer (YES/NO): YES